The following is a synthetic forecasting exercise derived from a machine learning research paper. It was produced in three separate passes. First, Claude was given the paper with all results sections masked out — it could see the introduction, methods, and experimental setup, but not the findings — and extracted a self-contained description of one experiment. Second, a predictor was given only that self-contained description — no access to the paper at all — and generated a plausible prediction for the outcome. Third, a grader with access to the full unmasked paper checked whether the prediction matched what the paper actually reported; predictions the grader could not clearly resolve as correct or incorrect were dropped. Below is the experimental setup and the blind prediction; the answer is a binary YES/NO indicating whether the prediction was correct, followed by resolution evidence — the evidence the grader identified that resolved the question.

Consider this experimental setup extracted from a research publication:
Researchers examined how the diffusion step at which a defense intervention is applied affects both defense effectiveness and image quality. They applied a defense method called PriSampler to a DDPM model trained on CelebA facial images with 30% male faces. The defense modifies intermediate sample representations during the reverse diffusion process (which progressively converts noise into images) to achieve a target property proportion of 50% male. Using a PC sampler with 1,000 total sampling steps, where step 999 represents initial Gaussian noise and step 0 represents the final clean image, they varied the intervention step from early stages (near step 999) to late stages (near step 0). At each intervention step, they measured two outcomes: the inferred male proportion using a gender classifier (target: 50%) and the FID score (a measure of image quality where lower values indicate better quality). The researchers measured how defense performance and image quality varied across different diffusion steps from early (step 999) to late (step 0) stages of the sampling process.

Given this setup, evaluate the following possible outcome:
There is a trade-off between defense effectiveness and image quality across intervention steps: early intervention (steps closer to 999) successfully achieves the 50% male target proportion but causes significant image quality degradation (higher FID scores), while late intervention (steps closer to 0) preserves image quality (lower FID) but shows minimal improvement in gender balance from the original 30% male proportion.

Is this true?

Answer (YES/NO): NO